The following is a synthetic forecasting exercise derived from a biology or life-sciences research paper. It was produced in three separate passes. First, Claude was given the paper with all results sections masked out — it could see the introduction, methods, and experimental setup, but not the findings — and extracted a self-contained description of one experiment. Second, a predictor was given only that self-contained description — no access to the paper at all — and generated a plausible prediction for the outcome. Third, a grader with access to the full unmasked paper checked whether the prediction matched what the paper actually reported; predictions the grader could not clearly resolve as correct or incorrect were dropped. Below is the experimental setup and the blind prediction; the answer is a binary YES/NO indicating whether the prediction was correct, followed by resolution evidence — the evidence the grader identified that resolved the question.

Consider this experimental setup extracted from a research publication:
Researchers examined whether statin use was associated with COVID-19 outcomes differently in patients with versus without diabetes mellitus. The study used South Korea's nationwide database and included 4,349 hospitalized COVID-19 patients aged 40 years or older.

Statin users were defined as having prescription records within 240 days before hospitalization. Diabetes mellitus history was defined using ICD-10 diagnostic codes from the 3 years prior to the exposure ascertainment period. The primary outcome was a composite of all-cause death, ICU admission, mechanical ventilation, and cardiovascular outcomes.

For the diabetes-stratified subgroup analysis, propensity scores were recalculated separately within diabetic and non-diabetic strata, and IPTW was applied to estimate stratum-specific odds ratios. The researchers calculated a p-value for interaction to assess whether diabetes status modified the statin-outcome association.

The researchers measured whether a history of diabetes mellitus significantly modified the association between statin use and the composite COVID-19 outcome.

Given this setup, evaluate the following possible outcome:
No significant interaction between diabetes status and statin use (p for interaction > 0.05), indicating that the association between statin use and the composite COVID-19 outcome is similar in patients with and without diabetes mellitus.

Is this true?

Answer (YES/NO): YES